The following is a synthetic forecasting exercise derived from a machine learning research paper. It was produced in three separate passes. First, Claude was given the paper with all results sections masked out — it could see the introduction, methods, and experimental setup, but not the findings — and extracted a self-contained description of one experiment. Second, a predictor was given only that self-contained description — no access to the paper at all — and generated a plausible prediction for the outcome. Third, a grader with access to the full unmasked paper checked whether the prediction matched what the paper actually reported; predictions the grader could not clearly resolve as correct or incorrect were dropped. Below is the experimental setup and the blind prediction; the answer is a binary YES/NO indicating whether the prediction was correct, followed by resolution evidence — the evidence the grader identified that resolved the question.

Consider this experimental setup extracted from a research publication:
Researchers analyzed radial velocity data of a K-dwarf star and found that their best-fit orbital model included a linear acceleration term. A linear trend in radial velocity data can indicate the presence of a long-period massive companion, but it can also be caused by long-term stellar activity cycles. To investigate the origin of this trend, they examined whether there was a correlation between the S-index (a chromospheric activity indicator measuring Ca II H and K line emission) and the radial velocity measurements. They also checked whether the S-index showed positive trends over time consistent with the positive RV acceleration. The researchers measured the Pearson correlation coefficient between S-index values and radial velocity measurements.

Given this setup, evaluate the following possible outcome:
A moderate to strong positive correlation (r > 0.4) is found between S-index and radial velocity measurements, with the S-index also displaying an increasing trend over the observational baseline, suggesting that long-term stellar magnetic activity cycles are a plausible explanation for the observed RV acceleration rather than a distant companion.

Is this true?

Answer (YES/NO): NO